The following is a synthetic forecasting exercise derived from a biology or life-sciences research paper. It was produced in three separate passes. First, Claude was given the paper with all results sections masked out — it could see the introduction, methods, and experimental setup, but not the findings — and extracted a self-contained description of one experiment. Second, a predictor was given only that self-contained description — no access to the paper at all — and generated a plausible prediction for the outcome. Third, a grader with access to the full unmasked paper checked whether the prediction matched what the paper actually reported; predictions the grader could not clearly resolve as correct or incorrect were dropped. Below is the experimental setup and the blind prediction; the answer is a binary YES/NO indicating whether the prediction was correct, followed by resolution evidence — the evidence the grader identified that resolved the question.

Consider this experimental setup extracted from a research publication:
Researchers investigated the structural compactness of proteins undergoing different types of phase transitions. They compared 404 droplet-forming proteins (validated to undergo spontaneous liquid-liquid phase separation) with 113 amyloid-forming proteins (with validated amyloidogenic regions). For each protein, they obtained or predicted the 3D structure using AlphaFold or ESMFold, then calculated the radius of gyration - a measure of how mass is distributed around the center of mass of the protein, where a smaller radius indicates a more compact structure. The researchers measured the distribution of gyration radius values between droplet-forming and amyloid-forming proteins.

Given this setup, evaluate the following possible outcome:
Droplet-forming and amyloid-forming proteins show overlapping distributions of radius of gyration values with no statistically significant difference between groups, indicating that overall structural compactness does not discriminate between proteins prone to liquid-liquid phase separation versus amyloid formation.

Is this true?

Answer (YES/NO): NO